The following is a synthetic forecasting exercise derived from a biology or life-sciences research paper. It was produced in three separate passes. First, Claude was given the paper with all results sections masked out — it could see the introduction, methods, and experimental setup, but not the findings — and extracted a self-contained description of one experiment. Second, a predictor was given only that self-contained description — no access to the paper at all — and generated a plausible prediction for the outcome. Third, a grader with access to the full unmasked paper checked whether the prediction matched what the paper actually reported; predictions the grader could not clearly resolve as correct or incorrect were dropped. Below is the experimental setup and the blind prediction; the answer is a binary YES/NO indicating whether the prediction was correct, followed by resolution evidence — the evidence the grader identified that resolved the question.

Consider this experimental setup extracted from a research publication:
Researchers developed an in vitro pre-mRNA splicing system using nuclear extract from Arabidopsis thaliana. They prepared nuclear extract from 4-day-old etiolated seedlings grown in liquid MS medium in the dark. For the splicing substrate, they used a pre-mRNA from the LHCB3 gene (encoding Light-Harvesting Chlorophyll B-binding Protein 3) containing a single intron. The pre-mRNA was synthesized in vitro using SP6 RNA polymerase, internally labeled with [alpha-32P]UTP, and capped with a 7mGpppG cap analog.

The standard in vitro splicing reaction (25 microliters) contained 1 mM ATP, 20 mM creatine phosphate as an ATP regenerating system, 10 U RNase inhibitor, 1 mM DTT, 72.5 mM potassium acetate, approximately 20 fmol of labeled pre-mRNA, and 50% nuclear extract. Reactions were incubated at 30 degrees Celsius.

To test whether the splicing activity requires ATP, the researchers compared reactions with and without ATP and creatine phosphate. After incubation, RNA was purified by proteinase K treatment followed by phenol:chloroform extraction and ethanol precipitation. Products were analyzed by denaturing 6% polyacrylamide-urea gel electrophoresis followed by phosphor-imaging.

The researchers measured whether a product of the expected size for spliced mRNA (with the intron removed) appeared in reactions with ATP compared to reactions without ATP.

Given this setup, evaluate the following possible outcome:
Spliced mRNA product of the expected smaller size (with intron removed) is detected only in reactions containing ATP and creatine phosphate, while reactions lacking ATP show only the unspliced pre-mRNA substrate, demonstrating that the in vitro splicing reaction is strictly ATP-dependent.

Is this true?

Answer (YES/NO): NO